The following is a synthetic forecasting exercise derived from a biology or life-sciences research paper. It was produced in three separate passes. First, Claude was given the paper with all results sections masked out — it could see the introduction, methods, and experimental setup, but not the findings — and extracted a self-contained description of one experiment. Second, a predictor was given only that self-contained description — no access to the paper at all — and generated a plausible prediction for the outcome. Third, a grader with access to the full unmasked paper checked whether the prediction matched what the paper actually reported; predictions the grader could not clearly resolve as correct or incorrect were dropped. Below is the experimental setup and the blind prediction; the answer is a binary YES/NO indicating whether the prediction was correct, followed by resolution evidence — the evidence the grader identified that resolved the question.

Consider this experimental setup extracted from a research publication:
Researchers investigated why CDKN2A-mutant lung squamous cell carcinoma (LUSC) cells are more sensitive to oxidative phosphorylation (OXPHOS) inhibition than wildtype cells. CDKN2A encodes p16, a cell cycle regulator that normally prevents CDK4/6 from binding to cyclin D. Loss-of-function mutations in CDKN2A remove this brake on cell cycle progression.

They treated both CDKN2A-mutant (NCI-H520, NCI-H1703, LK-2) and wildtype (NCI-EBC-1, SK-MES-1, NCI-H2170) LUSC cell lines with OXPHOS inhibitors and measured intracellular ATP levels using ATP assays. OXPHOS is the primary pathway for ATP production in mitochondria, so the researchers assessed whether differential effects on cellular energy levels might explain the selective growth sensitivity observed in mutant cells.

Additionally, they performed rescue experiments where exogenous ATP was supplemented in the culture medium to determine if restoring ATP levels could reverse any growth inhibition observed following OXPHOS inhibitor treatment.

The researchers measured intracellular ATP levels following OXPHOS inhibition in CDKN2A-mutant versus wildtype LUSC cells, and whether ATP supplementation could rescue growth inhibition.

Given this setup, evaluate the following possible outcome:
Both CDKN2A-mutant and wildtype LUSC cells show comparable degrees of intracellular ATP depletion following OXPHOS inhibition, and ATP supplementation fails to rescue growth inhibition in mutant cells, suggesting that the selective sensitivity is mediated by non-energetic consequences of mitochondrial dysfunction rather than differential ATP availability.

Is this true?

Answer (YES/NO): NO